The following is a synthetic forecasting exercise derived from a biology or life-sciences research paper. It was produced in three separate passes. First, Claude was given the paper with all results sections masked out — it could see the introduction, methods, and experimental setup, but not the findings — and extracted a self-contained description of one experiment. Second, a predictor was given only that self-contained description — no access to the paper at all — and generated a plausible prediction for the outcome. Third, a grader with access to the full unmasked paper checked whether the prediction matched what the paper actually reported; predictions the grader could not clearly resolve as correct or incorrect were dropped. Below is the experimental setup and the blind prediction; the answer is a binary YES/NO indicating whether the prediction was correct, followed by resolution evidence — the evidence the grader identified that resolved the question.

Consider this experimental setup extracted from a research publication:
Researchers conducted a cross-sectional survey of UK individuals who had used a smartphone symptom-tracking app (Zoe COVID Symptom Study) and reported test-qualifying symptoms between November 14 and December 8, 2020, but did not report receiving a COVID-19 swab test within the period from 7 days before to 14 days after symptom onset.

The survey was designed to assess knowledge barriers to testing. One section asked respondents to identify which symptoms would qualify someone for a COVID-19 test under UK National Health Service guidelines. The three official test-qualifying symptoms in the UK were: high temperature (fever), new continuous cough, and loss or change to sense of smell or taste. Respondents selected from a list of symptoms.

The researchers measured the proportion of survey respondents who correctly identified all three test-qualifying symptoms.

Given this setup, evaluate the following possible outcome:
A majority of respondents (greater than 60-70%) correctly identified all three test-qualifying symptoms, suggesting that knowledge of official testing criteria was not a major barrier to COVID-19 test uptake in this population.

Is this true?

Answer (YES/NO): NO